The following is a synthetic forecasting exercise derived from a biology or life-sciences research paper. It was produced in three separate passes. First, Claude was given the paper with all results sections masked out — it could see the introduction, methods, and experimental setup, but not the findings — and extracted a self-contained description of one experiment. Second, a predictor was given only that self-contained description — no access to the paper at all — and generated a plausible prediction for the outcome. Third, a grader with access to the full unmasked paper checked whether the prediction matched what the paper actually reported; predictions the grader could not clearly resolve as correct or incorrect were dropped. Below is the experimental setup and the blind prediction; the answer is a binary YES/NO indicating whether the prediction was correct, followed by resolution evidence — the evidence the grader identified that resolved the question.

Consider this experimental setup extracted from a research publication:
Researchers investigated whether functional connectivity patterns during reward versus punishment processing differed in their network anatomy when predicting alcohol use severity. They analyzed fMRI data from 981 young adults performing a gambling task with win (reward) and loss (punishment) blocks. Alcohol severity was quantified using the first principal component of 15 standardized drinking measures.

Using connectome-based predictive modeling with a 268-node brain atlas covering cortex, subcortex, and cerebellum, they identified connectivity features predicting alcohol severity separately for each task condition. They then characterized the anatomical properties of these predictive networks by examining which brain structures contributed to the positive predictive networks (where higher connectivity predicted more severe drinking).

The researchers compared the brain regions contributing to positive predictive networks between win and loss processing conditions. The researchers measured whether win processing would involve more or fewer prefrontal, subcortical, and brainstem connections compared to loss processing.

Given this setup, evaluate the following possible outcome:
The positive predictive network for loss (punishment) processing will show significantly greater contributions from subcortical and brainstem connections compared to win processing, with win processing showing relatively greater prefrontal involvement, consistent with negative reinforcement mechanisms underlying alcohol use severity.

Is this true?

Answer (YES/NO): NO